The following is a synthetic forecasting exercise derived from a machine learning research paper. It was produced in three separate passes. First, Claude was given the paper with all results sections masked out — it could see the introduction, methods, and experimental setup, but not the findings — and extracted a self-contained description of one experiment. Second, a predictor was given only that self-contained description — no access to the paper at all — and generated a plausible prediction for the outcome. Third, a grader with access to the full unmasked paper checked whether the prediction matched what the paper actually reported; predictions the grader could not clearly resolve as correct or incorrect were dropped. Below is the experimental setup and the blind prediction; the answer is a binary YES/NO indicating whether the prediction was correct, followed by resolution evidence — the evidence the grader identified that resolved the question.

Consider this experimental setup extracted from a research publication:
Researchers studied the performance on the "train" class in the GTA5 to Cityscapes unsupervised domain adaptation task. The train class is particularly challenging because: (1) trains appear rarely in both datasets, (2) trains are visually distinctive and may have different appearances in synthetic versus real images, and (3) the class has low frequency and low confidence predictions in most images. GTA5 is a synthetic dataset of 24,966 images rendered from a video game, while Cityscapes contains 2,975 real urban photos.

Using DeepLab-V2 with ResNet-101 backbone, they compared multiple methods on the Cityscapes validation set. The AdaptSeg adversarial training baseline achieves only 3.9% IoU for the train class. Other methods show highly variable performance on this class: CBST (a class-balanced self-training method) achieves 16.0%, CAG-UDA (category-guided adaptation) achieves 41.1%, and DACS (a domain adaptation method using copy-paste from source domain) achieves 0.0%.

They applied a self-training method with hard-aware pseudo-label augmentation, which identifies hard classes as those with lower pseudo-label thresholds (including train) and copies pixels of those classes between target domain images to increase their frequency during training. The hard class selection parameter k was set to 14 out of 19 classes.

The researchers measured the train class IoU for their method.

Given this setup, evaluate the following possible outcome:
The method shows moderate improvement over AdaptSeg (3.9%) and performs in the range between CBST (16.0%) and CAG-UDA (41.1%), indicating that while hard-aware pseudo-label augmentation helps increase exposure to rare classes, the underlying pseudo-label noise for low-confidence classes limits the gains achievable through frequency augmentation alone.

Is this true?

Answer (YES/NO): NO